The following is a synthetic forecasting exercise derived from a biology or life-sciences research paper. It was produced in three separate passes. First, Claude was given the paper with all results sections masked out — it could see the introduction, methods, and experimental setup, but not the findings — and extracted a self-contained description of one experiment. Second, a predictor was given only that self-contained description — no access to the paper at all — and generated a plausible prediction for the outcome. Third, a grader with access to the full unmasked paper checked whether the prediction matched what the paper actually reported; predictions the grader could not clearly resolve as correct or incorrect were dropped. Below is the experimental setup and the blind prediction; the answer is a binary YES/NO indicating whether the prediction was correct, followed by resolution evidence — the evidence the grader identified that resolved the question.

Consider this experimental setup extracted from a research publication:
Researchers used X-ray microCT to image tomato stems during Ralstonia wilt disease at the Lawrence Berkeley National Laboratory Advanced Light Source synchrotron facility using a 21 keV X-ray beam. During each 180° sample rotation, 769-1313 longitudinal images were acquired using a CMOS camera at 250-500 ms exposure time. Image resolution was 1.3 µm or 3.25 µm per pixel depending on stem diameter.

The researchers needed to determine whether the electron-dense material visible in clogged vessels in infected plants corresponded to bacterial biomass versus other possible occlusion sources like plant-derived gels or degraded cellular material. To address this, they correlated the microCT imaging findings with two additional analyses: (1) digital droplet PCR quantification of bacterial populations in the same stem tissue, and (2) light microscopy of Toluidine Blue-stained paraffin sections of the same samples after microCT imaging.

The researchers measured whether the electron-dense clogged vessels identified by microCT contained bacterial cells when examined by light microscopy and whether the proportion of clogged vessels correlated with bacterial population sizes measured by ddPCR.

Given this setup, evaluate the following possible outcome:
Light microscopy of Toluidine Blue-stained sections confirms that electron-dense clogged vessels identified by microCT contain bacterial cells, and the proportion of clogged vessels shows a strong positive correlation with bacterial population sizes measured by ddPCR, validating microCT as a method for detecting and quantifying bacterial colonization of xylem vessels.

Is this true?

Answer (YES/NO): YES